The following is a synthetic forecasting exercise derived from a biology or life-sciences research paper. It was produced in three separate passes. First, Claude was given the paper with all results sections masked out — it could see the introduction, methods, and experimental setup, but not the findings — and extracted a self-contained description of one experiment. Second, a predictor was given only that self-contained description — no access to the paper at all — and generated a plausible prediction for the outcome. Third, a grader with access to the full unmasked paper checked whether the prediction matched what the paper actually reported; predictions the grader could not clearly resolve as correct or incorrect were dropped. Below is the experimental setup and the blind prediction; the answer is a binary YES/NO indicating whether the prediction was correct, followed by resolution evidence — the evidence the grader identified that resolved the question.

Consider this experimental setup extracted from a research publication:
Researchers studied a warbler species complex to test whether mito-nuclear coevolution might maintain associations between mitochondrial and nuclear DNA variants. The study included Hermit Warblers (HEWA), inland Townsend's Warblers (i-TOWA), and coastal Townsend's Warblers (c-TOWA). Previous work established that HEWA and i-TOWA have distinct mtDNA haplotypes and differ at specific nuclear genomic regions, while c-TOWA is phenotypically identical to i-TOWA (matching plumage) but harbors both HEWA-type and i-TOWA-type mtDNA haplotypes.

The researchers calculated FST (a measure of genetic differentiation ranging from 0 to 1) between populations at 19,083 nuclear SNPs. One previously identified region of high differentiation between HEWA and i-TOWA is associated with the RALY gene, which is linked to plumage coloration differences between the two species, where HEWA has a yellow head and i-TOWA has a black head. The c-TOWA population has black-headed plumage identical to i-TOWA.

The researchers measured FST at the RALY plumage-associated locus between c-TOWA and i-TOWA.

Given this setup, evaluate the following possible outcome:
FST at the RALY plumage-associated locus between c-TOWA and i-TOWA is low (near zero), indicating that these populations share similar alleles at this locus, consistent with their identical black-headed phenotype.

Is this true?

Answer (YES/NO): YES